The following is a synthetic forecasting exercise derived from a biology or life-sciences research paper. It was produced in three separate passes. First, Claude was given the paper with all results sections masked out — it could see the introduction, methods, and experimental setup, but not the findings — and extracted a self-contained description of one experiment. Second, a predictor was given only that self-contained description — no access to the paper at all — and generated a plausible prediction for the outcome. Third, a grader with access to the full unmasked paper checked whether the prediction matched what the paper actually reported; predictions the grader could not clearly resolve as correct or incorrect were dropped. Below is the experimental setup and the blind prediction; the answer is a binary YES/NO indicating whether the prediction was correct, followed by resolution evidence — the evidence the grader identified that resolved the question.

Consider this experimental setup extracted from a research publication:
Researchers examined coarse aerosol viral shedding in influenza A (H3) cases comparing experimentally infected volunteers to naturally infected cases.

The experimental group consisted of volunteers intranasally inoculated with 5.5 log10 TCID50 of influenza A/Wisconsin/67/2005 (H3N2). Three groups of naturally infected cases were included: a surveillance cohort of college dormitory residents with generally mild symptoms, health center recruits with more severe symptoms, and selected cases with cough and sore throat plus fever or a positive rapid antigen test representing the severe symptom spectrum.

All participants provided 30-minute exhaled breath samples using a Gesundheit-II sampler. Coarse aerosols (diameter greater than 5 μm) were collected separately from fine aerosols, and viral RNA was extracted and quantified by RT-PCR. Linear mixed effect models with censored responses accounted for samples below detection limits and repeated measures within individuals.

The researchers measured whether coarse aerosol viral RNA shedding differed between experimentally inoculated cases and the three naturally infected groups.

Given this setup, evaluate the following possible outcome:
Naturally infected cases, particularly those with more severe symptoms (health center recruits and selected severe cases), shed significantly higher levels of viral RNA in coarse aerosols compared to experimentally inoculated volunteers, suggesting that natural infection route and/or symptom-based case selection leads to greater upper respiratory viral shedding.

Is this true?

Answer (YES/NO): YES